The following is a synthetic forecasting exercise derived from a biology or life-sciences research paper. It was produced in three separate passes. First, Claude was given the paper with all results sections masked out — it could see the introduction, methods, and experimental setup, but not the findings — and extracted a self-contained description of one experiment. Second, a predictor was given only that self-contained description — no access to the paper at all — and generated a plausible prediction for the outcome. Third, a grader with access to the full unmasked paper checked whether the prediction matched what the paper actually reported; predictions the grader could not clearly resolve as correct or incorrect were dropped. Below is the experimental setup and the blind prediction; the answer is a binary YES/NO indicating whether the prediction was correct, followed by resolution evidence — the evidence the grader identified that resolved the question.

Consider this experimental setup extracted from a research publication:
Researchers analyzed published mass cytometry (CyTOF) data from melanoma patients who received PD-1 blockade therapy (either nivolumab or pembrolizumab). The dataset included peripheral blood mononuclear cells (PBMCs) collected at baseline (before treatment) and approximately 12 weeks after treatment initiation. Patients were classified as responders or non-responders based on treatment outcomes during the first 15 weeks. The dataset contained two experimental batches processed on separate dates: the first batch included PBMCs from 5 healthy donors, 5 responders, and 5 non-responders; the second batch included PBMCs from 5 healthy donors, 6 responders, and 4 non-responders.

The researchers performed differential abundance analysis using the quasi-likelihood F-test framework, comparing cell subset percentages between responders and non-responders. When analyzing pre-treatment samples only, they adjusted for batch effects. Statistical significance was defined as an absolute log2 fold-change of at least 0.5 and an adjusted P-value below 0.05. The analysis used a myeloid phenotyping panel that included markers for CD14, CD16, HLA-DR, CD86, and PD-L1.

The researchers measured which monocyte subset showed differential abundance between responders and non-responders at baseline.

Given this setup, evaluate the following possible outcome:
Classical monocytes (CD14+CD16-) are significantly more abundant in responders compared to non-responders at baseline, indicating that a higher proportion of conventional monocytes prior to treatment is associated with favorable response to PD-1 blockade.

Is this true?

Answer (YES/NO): NO